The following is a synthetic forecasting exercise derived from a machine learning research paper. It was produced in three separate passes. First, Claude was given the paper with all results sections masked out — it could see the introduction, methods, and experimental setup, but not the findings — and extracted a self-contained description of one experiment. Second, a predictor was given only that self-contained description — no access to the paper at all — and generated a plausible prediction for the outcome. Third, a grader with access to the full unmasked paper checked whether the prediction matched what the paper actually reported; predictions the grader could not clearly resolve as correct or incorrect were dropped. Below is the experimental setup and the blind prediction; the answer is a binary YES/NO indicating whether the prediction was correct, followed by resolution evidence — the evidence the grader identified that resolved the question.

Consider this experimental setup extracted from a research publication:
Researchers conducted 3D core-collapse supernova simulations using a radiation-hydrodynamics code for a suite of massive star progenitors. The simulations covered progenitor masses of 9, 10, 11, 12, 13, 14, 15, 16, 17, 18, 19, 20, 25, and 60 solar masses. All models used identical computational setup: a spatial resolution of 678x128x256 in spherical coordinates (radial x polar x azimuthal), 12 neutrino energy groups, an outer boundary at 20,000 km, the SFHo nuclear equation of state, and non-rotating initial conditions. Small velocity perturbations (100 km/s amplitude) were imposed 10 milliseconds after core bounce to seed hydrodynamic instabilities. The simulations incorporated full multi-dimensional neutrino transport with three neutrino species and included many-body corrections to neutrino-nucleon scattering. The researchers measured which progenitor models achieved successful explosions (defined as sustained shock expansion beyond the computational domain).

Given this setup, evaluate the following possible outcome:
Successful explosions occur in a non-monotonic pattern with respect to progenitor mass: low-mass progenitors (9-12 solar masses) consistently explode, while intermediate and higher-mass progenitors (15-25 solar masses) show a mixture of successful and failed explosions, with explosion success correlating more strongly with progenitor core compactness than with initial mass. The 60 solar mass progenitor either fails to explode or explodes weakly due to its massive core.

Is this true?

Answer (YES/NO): NO